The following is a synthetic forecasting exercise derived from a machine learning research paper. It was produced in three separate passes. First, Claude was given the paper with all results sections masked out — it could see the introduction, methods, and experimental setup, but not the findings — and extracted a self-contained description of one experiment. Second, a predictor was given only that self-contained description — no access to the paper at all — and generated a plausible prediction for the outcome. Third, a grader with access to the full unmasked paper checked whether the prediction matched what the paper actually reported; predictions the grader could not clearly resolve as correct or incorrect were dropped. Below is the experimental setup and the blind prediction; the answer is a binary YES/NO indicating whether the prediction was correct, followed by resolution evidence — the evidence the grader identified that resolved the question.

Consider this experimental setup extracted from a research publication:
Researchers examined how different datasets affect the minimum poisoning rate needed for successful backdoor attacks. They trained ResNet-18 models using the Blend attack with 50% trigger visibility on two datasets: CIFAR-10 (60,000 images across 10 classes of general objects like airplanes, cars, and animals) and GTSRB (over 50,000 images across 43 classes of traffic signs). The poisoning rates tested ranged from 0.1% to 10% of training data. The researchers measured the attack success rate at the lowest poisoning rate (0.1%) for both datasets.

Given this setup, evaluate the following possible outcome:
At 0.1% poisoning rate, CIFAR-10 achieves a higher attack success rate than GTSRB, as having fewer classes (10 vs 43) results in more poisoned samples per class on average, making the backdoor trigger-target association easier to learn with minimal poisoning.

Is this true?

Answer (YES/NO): YES